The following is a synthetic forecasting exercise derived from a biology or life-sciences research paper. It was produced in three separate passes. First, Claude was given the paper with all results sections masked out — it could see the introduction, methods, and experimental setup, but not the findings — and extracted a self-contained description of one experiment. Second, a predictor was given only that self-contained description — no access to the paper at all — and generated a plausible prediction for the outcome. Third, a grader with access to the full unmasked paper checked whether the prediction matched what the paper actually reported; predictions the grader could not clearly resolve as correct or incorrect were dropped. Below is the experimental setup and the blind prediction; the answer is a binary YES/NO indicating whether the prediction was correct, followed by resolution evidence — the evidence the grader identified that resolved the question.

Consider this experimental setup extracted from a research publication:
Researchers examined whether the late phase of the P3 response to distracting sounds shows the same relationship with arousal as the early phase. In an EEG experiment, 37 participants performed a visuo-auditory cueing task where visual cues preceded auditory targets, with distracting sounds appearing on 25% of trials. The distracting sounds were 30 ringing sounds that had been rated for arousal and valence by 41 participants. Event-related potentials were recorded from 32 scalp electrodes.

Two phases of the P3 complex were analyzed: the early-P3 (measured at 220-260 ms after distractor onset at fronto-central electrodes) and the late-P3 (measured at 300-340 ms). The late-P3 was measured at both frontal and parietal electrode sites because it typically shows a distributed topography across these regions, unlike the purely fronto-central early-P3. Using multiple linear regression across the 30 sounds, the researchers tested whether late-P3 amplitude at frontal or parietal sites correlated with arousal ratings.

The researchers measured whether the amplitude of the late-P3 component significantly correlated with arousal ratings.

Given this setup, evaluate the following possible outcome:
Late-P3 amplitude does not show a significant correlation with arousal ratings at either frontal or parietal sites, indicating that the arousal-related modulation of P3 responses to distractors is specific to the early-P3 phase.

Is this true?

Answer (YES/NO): YES